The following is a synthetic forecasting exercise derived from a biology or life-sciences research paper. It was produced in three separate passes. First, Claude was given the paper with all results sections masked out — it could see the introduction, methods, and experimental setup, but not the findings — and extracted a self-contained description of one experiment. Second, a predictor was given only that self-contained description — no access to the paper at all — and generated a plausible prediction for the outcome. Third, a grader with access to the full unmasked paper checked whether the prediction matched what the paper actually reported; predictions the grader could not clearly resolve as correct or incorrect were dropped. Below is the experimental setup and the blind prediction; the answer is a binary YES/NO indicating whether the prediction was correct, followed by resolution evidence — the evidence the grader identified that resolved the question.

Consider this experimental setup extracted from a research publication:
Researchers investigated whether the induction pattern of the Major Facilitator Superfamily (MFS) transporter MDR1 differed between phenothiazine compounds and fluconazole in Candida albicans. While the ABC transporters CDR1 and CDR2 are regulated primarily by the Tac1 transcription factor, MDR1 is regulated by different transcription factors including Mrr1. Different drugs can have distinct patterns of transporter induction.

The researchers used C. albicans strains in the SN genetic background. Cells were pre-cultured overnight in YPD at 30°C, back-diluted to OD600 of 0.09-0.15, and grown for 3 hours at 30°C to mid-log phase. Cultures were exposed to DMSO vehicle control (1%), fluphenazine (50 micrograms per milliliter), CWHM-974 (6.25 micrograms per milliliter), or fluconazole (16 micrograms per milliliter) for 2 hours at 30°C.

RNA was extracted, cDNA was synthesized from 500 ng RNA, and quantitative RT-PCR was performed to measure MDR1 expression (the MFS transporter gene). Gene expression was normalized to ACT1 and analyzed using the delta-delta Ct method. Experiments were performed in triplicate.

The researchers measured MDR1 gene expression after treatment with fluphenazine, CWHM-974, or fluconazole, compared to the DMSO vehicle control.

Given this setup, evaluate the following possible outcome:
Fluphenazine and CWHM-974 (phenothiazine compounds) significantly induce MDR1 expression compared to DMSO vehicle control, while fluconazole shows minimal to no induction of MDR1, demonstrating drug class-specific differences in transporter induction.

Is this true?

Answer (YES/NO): NO